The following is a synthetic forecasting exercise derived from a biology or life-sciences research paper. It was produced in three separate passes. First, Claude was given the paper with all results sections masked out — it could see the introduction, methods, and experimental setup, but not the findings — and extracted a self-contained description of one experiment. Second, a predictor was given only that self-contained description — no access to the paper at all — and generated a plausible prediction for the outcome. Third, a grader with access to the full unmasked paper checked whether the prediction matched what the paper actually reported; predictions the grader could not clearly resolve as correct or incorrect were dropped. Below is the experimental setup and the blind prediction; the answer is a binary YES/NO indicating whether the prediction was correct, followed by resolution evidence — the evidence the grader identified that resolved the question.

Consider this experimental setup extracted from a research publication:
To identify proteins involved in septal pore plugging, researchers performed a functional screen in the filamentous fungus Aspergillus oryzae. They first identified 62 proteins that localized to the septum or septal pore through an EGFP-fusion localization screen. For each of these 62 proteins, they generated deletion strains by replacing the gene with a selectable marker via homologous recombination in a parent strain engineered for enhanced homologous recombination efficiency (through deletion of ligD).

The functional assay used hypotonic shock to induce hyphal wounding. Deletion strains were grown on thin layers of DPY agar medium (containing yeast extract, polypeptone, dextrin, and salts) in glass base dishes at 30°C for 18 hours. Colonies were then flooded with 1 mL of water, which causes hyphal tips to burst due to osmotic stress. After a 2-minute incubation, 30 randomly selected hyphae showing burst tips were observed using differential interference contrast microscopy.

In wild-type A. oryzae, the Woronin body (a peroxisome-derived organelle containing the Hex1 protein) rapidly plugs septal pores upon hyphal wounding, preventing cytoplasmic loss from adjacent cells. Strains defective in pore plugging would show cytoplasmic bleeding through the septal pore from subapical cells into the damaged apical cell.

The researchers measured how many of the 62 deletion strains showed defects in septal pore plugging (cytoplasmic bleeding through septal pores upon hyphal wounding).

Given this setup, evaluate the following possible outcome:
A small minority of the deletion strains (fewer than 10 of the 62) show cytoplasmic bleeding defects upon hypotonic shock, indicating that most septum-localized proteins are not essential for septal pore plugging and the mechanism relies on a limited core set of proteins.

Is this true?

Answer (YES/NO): NO